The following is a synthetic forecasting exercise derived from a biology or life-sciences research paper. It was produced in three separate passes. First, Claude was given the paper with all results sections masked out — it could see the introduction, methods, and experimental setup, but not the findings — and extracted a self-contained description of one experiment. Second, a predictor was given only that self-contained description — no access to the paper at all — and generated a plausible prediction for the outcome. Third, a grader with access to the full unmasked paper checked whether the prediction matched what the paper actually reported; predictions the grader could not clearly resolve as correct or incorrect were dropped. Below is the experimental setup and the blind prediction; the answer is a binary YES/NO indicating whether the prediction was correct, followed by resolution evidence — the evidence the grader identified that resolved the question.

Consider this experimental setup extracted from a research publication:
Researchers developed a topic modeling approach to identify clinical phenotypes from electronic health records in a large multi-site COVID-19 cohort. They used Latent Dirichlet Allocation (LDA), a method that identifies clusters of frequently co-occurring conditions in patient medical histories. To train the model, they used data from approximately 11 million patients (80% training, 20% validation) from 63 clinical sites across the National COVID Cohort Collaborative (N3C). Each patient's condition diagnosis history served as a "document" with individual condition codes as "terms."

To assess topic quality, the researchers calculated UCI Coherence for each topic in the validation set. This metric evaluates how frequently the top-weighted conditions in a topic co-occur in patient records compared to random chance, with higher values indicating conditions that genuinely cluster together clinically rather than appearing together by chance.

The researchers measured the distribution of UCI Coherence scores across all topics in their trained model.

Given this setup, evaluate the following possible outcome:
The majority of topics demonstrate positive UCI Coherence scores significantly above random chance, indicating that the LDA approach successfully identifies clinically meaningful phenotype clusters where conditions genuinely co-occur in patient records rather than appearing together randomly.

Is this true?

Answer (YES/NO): NO